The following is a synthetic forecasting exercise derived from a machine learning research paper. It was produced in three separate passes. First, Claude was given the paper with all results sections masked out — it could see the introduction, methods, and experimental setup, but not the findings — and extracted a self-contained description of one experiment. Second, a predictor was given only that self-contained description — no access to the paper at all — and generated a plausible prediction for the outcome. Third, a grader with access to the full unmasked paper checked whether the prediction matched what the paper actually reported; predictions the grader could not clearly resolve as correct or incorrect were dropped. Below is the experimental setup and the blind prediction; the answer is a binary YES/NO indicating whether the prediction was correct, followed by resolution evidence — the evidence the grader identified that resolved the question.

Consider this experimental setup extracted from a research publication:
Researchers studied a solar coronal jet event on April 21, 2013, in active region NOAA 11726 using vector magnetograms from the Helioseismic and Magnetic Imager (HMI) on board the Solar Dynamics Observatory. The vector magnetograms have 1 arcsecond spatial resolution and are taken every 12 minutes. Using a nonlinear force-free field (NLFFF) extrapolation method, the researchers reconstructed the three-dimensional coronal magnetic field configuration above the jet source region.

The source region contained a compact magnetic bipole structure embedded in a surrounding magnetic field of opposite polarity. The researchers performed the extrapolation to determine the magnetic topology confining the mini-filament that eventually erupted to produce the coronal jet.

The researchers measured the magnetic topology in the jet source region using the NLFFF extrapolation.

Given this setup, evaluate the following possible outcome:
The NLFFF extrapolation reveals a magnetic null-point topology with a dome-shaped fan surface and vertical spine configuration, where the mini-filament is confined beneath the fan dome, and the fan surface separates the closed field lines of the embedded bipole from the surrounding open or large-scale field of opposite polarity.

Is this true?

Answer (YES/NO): YES